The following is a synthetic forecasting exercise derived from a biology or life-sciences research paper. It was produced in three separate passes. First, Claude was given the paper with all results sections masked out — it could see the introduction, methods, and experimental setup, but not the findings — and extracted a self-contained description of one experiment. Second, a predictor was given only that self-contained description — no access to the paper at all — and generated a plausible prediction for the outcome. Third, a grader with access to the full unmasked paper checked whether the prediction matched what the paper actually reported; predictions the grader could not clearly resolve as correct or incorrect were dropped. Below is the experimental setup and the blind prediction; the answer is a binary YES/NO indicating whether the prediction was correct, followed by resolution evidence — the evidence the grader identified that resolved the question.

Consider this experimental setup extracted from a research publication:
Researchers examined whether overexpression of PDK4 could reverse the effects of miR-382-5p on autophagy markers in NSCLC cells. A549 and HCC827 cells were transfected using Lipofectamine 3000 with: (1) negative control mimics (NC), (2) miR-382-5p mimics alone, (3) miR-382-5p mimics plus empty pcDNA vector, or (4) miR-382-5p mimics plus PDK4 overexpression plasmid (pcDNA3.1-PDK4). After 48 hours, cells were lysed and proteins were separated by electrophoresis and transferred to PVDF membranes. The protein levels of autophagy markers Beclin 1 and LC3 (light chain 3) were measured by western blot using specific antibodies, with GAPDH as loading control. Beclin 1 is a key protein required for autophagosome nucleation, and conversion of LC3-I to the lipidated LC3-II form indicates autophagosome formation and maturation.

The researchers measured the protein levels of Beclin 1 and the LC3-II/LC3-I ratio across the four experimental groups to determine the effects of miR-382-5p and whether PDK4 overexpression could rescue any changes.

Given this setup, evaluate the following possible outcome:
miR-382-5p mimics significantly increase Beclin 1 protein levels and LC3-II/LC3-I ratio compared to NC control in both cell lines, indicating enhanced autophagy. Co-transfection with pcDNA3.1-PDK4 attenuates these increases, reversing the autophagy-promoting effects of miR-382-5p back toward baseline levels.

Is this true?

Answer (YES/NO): NO